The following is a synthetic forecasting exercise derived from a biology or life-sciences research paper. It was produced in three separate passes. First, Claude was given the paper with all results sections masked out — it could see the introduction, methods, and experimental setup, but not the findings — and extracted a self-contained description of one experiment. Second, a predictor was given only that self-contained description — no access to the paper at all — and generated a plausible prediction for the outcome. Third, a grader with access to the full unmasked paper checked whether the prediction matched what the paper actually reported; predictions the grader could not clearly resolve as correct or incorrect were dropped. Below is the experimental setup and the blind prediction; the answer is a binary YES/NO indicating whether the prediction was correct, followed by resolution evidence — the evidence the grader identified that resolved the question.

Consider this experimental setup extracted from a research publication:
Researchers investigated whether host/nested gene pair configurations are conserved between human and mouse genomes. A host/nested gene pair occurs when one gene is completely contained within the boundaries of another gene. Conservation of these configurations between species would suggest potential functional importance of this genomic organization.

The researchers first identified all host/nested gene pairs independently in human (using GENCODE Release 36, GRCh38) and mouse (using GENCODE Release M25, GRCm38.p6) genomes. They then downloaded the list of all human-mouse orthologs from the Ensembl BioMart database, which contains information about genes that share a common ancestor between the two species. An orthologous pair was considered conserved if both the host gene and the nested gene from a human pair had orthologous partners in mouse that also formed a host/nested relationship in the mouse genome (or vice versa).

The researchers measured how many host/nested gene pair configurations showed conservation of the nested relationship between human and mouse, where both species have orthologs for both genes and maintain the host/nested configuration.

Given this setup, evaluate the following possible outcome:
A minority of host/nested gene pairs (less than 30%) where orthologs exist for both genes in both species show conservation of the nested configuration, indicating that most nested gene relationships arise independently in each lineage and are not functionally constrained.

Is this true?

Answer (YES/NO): NO